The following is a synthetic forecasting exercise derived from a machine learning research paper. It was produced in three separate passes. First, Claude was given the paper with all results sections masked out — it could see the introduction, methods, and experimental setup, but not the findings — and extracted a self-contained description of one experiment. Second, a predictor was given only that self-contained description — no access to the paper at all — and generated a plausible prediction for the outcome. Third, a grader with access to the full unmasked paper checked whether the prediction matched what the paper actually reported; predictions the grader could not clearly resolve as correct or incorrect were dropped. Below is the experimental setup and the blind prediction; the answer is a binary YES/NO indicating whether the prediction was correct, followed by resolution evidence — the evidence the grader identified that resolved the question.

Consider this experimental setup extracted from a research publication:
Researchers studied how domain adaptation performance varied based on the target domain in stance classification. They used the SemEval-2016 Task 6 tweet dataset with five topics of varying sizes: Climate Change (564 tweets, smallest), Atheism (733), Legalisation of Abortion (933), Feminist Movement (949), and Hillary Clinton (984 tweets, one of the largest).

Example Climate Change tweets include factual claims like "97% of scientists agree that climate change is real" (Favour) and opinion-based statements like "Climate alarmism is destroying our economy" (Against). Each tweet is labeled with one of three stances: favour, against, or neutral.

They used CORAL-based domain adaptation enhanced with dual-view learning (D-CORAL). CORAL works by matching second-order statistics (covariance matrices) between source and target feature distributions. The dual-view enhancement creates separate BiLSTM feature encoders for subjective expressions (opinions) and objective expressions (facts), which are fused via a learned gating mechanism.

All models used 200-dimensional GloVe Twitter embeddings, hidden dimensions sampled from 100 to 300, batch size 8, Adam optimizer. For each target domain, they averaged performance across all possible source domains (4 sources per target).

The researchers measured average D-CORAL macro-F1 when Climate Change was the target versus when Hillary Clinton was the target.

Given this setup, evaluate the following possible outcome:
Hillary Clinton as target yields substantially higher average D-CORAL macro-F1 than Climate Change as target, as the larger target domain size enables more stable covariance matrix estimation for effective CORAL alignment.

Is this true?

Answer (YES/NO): NO